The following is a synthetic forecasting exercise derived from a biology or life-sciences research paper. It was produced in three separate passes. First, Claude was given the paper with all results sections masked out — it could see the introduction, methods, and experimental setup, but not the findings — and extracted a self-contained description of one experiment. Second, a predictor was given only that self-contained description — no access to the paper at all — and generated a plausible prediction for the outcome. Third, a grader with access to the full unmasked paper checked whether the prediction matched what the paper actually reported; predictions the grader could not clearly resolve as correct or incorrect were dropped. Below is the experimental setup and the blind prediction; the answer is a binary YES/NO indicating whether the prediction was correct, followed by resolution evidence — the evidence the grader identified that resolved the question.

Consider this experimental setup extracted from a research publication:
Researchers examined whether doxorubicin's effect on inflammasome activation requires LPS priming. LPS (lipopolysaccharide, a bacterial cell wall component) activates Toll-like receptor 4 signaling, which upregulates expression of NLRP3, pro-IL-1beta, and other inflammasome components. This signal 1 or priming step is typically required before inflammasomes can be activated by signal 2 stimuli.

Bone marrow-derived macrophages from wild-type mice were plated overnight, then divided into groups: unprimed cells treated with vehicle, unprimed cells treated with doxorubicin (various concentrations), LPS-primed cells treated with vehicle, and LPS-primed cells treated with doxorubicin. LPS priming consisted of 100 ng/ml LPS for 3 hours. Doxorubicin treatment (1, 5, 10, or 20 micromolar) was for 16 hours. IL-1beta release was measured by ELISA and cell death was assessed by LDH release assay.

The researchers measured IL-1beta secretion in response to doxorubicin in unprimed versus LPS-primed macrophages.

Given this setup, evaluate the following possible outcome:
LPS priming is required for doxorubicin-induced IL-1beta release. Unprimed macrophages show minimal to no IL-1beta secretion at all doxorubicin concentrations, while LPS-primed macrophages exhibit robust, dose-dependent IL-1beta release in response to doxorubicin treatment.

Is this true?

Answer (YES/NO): YES